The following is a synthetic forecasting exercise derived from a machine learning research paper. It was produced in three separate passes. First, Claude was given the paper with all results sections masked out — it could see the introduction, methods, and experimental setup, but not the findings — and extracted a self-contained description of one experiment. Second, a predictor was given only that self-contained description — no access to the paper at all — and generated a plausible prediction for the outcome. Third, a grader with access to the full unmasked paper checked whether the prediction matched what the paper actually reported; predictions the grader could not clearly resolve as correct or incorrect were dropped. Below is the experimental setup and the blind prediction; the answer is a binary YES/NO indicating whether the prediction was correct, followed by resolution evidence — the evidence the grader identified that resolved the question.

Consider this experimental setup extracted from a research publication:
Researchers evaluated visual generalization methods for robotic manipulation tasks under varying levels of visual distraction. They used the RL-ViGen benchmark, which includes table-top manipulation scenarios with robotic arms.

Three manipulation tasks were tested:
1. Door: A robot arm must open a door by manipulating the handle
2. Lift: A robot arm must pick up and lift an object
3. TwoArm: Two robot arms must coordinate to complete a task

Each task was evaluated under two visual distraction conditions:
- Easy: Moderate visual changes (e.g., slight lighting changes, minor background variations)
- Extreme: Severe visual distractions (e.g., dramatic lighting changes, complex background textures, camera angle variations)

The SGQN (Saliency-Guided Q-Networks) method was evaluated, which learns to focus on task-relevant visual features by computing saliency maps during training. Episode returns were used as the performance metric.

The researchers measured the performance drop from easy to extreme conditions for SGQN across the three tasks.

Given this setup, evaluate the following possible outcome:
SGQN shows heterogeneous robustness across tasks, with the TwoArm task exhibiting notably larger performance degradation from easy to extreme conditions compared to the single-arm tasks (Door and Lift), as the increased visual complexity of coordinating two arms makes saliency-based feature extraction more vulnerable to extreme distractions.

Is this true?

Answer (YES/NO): NO